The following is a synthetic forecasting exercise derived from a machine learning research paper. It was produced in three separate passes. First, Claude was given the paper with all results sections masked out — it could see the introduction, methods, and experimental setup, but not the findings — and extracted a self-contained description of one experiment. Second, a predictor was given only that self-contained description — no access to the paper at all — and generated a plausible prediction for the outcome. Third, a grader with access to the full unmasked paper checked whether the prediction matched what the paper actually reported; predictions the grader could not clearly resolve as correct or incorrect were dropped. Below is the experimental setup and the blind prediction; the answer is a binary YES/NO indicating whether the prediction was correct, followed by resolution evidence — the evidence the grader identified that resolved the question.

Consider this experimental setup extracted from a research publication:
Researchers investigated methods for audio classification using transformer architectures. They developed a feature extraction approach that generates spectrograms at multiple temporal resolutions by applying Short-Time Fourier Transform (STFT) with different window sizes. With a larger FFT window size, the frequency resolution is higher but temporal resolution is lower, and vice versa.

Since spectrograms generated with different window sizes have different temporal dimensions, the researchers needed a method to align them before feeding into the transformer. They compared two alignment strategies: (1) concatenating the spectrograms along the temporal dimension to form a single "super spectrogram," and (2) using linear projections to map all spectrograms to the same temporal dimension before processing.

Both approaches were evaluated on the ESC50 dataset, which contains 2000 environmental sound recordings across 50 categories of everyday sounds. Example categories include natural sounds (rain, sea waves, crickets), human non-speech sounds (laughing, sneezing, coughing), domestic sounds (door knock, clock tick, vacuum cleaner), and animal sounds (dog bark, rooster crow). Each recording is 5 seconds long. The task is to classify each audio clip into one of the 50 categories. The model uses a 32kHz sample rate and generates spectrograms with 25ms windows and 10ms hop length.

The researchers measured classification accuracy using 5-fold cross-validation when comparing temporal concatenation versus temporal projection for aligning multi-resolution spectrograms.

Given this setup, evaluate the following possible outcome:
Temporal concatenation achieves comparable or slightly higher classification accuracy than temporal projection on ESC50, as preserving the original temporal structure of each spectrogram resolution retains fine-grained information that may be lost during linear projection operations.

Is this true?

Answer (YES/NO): NO